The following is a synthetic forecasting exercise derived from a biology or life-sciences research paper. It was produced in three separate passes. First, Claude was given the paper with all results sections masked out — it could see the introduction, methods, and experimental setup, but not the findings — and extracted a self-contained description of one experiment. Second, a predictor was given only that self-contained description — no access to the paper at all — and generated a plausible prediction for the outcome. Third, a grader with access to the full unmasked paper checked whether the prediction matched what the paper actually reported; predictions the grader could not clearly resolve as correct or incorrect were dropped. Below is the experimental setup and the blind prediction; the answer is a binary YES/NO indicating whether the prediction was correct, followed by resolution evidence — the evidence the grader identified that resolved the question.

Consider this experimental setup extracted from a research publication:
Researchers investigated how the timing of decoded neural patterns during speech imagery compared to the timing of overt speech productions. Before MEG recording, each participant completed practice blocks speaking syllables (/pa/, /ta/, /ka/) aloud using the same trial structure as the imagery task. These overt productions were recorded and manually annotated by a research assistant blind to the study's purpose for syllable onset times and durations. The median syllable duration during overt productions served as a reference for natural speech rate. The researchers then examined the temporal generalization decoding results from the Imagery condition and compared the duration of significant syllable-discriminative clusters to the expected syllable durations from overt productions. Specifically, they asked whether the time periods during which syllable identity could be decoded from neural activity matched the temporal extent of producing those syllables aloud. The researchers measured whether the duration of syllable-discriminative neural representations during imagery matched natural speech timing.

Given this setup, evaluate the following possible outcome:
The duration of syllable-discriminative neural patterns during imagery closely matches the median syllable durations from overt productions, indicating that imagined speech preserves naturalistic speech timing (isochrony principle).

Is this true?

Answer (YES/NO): NO